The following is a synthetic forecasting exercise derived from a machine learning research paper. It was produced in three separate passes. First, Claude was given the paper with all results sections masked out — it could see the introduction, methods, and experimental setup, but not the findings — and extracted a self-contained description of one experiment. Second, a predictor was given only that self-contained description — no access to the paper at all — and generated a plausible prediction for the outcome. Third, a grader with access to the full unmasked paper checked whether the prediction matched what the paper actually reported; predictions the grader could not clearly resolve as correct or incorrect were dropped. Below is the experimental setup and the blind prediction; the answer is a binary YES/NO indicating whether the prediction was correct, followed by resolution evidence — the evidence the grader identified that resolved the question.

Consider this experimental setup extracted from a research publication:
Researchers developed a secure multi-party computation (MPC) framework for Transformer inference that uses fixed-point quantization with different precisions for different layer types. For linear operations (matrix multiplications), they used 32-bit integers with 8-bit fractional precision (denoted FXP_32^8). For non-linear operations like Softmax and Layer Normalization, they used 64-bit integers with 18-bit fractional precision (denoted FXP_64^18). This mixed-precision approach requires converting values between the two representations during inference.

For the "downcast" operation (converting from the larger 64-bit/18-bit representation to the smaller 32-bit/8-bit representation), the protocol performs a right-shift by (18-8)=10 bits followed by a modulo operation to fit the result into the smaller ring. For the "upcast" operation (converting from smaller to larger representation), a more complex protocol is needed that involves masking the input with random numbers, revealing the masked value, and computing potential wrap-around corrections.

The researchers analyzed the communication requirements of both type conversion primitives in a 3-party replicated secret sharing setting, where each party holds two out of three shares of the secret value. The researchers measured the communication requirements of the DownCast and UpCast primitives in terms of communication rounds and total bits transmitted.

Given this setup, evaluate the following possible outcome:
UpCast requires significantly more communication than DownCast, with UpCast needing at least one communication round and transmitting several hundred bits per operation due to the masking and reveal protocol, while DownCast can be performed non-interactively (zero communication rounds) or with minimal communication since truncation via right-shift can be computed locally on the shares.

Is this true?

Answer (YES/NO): NO